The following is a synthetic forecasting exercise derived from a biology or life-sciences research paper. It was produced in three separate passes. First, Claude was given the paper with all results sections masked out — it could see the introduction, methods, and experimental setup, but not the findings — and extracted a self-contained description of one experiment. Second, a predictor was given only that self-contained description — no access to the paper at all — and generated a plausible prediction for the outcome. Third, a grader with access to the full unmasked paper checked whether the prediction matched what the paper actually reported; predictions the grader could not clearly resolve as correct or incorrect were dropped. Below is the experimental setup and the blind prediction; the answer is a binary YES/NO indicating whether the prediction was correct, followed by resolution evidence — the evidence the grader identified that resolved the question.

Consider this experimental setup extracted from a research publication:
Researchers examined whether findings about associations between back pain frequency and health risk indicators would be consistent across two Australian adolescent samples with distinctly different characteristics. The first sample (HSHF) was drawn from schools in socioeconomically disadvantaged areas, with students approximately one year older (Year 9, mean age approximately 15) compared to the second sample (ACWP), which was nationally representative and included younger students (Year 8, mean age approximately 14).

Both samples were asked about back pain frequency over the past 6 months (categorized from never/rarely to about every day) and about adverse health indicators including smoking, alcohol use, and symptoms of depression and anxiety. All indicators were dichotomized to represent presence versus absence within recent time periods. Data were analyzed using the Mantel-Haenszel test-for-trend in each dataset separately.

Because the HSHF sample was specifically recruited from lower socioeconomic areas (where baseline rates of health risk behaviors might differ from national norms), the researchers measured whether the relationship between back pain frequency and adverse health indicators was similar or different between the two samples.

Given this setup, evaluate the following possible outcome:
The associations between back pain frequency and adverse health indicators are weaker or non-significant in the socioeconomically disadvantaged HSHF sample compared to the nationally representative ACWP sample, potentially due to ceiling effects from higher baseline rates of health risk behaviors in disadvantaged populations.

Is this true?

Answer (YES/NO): NO